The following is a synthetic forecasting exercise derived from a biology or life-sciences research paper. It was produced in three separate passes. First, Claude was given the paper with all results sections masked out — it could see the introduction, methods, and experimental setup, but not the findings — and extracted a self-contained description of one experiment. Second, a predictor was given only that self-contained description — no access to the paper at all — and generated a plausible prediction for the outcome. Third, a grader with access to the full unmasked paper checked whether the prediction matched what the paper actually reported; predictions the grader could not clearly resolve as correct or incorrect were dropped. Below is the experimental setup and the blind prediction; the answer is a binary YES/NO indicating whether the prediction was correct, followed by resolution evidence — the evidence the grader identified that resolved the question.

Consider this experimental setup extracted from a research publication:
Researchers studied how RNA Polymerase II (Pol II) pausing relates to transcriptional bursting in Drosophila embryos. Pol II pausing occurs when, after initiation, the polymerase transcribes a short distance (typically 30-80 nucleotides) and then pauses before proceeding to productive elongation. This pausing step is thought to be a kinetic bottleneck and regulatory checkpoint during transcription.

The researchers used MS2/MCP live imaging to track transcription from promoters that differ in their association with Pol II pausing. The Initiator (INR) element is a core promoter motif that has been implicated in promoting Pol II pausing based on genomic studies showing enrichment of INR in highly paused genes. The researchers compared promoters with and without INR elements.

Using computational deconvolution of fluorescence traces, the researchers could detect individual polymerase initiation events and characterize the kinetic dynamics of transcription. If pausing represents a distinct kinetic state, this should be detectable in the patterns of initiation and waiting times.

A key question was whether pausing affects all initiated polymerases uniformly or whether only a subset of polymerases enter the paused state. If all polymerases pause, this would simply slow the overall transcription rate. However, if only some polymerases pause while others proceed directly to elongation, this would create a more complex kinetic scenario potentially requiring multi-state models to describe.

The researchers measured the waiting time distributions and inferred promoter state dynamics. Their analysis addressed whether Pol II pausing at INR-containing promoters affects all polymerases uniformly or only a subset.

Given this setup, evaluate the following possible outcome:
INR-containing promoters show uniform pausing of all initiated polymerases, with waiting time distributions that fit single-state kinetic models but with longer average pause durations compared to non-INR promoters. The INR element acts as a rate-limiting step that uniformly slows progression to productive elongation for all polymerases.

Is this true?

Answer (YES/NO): NO